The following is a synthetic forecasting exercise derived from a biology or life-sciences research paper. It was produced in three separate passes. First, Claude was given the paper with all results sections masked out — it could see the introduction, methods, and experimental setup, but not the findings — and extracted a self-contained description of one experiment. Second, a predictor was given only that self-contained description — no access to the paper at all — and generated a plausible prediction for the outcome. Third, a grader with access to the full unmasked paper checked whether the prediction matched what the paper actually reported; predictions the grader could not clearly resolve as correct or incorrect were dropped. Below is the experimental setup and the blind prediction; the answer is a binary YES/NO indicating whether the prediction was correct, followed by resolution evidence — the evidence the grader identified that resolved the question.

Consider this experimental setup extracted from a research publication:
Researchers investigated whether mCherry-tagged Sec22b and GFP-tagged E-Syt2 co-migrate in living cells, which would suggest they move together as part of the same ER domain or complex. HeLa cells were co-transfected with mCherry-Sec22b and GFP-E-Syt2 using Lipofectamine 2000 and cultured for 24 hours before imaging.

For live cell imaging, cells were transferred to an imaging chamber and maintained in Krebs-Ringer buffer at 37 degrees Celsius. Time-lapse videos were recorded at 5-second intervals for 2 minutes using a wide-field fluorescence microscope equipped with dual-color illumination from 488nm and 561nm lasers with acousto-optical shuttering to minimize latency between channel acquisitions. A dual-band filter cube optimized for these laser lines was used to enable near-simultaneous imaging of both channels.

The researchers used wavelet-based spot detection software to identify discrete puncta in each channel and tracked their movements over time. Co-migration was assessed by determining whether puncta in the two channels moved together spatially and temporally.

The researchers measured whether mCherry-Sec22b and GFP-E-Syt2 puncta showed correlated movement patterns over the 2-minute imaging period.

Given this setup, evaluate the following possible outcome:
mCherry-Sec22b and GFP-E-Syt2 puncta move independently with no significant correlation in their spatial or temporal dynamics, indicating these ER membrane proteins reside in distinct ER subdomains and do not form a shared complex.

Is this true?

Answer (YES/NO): NO